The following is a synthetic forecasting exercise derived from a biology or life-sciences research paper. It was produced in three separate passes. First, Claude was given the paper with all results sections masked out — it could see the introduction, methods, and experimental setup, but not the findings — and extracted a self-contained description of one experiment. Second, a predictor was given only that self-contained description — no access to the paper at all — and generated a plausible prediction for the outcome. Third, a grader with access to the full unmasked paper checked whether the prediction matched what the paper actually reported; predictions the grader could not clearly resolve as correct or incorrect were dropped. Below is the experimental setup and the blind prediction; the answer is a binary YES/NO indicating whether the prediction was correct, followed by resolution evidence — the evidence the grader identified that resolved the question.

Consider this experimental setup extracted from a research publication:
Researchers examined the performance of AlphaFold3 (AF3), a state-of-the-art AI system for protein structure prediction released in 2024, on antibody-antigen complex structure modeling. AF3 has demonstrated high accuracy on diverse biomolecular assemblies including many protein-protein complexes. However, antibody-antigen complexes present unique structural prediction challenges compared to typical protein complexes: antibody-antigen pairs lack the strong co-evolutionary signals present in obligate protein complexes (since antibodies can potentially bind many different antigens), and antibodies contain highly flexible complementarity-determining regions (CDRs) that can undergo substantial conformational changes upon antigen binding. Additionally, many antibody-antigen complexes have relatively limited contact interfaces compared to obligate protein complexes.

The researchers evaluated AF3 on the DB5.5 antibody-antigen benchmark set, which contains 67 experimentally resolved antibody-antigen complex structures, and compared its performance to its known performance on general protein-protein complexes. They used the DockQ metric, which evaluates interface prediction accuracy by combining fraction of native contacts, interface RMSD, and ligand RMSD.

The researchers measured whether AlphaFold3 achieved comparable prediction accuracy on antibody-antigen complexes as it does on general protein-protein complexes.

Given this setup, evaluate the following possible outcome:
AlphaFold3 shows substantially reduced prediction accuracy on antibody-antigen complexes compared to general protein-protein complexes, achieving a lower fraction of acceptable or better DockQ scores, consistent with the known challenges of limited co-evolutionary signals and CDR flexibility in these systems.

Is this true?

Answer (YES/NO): YES